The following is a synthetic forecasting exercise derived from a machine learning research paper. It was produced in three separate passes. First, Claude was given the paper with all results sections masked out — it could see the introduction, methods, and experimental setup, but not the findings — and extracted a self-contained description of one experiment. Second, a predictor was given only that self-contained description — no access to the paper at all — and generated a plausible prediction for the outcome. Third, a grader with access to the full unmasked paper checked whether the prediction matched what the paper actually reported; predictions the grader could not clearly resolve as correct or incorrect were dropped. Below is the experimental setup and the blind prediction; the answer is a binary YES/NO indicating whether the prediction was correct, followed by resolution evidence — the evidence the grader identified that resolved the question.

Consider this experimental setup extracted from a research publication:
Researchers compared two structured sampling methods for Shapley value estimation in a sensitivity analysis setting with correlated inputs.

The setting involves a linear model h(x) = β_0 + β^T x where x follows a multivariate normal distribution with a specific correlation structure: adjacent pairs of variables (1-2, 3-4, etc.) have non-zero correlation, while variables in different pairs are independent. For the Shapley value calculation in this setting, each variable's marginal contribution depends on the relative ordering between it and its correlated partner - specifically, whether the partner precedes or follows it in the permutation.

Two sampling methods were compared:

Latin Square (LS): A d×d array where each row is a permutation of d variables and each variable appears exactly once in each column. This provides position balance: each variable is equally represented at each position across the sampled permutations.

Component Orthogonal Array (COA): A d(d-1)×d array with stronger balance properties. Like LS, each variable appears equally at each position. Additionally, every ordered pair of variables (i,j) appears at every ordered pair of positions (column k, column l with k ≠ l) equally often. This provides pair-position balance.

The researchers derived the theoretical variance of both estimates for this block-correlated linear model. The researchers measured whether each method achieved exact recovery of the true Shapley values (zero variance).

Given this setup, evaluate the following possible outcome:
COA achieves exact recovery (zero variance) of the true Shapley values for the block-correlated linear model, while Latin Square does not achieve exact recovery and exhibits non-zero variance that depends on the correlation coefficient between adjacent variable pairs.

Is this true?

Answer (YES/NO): YES